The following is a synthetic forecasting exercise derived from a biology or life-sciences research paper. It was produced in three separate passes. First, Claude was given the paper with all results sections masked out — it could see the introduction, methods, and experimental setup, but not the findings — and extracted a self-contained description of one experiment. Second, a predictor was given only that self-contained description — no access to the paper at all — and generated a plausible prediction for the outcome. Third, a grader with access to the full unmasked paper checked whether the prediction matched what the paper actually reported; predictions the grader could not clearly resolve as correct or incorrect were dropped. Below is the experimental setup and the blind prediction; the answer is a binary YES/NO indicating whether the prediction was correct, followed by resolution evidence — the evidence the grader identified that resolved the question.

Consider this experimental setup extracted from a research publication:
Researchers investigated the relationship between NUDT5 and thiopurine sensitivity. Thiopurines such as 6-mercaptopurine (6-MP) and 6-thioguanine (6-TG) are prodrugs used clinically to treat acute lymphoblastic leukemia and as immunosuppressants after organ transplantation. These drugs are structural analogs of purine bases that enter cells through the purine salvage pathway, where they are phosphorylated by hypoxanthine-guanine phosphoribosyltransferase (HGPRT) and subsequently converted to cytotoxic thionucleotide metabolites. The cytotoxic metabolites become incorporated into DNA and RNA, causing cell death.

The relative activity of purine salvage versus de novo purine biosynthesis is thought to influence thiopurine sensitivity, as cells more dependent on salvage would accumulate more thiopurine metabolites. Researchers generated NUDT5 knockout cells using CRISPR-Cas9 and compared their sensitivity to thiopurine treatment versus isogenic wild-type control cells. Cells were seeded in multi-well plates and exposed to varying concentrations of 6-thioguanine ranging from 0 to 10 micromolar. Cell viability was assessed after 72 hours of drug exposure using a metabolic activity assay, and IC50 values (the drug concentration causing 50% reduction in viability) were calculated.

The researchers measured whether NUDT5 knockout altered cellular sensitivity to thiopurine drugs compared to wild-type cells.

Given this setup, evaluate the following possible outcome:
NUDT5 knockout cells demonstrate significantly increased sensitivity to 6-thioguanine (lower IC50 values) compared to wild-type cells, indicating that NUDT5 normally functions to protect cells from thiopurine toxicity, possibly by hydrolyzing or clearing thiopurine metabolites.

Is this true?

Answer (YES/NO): NO